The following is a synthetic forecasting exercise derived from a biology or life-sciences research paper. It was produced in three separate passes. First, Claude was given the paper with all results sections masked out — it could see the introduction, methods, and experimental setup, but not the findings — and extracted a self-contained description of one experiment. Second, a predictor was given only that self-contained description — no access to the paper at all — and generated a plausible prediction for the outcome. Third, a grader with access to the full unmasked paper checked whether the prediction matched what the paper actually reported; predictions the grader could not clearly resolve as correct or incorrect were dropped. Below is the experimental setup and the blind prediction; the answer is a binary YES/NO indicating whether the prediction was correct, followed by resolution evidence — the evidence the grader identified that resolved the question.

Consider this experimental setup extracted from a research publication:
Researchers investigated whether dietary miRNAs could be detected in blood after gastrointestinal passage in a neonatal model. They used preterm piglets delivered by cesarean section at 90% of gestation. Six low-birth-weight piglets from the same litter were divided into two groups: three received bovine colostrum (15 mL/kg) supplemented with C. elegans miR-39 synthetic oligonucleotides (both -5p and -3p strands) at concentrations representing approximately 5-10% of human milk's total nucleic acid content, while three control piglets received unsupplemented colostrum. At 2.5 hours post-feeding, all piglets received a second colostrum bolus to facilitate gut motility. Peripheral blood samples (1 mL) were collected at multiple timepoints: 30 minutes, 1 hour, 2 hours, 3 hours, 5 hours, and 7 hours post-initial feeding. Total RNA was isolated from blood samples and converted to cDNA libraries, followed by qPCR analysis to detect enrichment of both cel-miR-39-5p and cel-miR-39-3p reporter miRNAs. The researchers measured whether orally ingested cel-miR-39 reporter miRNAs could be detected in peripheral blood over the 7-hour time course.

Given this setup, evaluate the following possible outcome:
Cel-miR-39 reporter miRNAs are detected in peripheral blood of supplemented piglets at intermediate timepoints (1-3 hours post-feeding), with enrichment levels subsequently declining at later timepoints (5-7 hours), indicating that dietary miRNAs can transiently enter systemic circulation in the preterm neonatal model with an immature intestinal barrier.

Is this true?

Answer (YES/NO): NO